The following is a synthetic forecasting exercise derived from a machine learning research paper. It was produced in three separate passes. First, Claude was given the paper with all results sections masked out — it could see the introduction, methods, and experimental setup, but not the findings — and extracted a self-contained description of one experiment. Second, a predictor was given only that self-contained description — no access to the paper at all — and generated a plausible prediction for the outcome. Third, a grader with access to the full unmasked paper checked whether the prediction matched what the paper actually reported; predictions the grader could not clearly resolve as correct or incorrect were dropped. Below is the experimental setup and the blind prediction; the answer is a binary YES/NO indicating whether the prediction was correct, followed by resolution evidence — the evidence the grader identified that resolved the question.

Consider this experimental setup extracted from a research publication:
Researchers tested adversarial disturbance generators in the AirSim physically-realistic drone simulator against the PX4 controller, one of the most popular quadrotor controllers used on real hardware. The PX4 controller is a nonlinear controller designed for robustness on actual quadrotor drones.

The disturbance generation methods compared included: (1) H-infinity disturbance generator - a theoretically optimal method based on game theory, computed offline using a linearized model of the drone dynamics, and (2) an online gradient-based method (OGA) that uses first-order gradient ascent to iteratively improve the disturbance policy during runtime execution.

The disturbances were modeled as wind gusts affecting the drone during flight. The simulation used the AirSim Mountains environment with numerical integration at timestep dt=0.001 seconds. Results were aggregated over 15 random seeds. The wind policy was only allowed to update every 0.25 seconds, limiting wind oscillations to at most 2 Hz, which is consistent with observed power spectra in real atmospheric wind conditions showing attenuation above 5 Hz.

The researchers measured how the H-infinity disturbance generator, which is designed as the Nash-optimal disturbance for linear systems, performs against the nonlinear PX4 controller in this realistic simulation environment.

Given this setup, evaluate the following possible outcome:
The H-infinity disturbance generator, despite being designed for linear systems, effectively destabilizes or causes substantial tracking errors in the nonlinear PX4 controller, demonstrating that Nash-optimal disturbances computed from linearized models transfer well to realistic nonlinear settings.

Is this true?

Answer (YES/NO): NO